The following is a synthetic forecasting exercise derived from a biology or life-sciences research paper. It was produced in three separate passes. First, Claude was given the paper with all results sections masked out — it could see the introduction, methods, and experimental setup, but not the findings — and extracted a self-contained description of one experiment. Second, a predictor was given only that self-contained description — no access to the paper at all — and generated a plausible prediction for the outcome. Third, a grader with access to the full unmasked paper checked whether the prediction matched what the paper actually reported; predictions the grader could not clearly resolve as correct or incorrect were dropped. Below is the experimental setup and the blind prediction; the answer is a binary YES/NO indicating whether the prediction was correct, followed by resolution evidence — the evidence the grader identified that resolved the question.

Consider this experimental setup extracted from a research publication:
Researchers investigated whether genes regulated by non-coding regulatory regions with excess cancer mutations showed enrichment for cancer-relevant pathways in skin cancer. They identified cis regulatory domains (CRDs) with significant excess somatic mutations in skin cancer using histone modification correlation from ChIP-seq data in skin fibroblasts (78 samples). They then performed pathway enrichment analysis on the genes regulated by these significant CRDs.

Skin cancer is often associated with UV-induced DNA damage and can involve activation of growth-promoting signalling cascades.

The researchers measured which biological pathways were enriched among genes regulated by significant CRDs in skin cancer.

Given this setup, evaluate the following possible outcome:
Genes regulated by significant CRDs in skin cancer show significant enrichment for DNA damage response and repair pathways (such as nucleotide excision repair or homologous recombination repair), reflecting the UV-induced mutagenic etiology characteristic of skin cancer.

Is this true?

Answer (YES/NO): NO